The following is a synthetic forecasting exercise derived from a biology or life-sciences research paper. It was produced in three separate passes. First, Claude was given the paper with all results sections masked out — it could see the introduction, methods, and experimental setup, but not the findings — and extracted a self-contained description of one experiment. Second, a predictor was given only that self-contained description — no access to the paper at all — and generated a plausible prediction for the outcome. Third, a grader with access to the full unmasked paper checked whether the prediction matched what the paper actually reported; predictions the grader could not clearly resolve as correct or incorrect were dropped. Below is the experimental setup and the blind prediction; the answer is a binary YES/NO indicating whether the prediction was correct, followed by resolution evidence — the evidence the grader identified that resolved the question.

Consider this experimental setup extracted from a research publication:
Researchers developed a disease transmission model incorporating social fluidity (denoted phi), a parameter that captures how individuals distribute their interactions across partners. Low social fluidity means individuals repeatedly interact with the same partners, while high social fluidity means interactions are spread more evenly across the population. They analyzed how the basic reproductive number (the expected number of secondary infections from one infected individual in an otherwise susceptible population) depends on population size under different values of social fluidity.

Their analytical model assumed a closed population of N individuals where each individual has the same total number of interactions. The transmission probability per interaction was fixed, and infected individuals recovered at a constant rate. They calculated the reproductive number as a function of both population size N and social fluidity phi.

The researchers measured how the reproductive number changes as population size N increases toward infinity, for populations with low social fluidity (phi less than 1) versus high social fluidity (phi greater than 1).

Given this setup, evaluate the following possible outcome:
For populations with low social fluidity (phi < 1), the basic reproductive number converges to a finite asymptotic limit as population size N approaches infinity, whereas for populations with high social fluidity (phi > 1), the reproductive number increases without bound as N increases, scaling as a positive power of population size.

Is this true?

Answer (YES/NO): NO